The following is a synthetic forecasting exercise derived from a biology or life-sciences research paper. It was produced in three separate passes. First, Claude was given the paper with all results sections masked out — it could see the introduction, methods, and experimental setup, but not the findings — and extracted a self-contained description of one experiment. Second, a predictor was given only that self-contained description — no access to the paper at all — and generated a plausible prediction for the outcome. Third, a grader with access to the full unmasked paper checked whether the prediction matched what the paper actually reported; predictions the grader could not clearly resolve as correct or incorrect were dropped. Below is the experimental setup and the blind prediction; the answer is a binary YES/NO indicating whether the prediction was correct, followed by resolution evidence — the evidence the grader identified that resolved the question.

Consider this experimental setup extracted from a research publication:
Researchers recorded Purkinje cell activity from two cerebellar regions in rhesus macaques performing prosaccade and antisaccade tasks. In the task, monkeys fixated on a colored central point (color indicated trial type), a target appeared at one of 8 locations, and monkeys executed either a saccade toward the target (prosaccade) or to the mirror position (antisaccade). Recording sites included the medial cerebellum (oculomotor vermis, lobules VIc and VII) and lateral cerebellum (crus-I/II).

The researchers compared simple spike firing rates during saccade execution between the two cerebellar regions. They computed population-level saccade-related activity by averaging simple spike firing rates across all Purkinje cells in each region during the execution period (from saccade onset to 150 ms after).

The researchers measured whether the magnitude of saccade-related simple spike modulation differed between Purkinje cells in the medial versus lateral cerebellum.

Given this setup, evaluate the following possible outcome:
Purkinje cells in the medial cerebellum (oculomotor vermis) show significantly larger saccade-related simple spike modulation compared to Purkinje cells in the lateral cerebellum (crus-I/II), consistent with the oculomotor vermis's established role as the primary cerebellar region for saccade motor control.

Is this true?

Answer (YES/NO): NO